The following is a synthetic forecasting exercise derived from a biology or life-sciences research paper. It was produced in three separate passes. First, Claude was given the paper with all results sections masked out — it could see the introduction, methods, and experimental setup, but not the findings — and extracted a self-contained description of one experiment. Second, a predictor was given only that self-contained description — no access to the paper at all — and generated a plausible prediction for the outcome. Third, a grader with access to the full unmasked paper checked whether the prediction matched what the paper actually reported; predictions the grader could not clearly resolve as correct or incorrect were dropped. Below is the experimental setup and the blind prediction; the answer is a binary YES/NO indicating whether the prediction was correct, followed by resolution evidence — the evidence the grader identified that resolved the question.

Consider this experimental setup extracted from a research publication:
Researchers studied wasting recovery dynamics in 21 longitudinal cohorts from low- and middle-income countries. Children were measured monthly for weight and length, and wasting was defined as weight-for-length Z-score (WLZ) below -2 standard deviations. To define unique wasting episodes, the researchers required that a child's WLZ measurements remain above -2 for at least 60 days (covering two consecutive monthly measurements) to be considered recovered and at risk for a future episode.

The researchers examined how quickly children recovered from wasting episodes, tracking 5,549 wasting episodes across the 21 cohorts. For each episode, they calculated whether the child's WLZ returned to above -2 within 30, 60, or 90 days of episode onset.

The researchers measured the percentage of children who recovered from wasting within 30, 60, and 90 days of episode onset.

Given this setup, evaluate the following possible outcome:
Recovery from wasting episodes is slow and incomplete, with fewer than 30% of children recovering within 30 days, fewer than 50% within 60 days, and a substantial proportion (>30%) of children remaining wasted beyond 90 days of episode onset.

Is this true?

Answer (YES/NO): NO